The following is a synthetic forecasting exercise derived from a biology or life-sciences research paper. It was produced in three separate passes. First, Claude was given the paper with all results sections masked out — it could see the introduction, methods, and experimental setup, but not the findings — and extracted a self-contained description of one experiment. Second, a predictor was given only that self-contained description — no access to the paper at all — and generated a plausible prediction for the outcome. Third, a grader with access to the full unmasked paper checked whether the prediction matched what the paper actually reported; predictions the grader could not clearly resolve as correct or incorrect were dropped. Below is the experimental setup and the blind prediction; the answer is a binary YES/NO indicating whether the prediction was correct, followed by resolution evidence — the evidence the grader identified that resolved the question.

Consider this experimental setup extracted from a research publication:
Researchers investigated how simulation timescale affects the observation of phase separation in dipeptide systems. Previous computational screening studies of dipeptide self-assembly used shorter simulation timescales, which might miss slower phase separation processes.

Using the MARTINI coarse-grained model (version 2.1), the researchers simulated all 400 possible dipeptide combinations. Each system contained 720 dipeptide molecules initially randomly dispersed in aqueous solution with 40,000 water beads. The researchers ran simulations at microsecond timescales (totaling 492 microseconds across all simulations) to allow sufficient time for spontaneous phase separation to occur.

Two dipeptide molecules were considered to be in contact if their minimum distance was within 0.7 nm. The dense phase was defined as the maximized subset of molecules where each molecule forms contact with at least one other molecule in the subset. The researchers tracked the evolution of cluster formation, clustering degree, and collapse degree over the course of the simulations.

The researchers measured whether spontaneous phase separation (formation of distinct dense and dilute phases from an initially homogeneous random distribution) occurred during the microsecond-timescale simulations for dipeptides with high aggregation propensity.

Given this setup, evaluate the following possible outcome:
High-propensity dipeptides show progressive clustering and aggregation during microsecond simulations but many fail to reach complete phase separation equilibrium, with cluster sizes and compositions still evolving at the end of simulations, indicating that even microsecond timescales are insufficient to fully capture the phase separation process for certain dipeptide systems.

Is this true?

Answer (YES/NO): NO